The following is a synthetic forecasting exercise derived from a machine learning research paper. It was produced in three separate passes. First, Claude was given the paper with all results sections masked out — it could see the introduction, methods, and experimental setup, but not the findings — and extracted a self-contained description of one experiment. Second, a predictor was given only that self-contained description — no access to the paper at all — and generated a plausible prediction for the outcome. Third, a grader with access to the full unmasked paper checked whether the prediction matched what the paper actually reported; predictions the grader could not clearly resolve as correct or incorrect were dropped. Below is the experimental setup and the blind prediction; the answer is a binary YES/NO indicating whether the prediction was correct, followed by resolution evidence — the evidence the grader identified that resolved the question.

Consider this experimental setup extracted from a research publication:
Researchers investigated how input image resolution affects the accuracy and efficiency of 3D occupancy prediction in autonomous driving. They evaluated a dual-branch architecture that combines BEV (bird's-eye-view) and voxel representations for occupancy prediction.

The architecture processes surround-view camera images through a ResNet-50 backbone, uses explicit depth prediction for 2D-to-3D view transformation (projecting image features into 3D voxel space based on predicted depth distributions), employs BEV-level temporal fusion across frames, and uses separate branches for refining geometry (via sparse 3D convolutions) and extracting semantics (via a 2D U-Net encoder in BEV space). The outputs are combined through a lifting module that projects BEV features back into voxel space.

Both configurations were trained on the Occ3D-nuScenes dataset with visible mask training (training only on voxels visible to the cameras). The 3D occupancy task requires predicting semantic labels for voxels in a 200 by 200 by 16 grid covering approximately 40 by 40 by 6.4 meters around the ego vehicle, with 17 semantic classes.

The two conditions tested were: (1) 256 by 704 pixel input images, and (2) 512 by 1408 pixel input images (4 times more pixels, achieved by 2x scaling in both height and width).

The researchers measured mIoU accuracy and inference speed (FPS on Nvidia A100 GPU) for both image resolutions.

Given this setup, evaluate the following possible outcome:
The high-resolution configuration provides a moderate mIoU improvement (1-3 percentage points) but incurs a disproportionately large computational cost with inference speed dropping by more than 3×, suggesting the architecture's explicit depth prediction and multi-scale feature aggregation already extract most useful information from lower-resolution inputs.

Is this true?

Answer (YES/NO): NO